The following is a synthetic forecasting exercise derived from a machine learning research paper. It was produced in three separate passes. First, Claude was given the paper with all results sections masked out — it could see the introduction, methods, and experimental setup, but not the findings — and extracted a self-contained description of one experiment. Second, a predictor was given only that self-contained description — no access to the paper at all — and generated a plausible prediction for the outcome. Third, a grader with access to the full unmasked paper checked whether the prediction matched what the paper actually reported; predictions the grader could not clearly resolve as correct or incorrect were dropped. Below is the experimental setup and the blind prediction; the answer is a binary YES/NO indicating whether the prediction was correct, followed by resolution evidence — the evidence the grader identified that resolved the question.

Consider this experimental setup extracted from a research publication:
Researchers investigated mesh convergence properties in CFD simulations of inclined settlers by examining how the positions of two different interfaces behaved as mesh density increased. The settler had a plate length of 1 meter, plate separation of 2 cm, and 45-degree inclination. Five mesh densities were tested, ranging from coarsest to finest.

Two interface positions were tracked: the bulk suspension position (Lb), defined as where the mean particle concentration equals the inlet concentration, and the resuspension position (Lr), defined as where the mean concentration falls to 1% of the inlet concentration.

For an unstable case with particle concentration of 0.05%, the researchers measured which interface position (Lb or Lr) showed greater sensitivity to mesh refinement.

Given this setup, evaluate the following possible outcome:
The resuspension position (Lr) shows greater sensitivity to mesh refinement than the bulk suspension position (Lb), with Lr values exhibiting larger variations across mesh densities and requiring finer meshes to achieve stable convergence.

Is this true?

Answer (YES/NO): YES